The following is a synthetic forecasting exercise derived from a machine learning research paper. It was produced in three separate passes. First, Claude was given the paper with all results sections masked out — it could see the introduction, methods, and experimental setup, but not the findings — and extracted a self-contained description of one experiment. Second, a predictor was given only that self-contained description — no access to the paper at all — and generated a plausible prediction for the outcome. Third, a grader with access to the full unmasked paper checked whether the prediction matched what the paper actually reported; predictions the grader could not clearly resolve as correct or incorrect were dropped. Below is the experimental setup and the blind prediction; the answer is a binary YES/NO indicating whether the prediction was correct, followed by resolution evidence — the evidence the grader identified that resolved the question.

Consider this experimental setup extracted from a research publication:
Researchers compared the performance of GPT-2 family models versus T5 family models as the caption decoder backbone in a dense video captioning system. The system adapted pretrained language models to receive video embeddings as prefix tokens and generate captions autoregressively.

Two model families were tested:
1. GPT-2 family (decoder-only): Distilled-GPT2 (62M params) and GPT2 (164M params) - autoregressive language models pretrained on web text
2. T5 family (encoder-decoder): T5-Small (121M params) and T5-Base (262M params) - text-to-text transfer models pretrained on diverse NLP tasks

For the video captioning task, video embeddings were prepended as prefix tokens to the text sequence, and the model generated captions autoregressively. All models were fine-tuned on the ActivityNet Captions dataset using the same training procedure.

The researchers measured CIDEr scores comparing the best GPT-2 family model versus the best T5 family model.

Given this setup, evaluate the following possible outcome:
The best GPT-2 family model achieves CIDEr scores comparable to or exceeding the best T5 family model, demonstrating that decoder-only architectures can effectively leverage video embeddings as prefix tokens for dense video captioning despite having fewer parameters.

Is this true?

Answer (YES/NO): YES